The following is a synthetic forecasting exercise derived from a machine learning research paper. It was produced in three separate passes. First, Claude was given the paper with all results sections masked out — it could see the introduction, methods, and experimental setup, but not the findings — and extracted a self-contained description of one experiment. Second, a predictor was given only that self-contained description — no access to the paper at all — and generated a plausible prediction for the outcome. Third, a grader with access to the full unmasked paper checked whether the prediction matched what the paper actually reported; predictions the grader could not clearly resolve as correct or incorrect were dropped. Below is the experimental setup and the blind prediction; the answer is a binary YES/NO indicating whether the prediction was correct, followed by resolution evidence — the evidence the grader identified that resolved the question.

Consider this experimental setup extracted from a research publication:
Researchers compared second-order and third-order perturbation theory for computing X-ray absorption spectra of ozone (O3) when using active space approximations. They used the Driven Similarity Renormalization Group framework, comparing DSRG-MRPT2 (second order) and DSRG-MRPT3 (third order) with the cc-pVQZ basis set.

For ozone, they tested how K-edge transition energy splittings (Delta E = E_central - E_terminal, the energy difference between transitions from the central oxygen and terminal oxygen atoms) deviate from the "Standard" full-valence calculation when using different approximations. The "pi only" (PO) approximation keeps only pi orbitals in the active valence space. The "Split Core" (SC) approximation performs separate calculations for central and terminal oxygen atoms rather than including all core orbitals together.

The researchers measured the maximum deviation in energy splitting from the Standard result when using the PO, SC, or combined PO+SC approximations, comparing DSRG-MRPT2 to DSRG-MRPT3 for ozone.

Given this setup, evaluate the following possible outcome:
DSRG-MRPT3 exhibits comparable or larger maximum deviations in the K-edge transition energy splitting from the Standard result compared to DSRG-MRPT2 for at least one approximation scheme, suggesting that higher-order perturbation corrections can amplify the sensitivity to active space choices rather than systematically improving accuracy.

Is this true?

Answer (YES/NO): NO